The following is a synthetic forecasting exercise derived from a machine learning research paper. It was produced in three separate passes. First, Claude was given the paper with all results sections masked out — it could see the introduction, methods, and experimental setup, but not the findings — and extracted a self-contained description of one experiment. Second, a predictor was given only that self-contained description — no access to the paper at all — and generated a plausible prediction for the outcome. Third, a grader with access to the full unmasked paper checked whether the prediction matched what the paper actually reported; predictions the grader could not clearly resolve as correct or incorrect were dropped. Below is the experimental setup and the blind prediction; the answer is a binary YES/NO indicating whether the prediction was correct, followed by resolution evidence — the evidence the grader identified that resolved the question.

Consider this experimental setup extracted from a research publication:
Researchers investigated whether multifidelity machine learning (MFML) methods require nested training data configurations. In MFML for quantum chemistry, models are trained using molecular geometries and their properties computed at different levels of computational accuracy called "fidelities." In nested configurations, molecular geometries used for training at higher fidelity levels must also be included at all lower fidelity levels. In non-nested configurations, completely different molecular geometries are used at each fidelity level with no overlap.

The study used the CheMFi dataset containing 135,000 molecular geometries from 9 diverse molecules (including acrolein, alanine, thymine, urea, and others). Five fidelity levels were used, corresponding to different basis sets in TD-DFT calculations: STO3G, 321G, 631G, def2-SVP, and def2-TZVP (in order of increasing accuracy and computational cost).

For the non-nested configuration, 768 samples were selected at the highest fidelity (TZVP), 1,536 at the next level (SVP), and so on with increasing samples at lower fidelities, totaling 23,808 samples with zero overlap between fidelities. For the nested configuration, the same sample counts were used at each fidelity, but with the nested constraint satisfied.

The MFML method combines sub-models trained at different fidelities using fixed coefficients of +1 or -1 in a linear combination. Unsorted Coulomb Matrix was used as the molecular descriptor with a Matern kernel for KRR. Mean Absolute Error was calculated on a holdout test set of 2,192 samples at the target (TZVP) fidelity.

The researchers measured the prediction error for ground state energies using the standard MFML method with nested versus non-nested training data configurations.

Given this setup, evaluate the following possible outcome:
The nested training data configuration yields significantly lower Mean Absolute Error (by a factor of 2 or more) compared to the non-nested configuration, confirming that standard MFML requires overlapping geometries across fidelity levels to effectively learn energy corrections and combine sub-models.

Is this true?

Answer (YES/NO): YES